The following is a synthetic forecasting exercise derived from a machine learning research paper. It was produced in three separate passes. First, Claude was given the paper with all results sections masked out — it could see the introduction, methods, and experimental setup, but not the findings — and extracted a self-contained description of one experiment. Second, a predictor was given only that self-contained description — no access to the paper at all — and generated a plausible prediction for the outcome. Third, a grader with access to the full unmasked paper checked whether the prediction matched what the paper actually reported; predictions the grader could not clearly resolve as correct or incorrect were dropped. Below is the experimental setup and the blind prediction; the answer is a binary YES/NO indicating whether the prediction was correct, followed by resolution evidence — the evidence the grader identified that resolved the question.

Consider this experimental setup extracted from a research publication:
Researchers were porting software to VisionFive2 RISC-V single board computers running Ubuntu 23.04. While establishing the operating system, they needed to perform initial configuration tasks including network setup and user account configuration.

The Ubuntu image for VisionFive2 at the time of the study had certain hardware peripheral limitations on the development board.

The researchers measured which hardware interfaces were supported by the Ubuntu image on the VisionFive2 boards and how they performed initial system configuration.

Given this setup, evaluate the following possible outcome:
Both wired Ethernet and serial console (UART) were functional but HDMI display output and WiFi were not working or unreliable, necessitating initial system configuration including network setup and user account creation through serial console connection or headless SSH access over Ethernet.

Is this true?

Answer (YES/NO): NO